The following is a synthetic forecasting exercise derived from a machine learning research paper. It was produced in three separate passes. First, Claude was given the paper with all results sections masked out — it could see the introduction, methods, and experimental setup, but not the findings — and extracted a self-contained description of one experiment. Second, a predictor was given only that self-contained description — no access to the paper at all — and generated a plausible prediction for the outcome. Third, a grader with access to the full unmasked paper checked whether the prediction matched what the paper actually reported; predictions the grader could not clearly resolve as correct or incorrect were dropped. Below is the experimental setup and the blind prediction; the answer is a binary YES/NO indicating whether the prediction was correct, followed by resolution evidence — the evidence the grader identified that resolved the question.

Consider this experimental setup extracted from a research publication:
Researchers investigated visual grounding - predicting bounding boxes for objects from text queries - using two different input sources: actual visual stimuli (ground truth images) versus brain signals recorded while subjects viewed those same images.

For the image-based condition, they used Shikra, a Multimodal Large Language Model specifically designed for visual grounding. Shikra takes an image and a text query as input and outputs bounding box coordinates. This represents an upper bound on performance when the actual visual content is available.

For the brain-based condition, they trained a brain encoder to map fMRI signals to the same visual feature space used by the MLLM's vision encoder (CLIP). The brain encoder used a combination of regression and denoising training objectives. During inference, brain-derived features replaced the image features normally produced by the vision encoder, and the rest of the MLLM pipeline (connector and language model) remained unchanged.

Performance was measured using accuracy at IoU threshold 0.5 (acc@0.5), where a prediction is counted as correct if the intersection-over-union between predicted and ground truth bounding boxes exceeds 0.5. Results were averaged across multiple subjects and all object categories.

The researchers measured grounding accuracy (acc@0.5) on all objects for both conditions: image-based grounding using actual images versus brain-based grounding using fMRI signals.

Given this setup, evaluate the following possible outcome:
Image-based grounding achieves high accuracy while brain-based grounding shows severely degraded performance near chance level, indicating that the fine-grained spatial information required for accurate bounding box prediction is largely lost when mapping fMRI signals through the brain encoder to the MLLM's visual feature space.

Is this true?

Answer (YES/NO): NO